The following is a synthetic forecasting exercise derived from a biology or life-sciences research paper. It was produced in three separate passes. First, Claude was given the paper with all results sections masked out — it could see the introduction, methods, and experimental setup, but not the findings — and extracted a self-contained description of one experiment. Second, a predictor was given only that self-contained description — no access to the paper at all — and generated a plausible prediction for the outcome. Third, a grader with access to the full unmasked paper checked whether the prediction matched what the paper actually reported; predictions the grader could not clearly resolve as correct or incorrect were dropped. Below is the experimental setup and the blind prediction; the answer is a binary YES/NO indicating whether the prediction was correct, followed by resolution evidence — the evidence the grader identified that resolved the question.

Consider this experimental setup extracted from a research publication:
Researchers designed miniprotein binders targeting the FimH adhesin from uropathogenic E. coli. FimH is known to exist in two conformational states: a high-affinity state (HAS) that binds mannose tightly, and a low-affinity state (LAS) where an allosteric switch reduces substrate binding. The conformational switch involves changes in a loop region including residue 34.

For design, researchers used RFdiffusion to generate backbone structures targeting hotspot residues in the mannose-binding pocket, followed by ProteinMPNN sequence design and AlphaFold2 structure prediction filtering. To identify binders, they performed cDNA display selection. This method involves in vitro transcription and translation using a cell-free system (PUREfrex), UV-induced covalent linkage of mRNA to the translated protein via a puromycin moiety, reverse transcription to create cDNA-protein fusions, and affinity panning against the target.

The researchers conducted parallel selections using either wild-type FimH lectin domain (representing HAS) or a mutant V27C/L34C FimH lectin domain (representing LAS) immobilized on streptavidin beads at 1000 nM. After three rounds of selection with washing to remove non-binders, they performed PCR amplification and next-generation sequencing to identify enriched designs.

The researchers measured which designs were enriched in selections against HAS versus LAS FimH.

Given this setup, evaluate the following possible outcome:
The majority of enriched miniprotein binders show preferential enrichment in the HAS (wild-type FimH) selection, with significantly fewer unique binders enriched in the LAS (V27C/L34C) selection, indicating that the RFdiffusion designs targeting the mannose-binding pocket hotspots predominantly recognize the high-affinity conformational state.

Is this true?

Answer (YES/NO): NO